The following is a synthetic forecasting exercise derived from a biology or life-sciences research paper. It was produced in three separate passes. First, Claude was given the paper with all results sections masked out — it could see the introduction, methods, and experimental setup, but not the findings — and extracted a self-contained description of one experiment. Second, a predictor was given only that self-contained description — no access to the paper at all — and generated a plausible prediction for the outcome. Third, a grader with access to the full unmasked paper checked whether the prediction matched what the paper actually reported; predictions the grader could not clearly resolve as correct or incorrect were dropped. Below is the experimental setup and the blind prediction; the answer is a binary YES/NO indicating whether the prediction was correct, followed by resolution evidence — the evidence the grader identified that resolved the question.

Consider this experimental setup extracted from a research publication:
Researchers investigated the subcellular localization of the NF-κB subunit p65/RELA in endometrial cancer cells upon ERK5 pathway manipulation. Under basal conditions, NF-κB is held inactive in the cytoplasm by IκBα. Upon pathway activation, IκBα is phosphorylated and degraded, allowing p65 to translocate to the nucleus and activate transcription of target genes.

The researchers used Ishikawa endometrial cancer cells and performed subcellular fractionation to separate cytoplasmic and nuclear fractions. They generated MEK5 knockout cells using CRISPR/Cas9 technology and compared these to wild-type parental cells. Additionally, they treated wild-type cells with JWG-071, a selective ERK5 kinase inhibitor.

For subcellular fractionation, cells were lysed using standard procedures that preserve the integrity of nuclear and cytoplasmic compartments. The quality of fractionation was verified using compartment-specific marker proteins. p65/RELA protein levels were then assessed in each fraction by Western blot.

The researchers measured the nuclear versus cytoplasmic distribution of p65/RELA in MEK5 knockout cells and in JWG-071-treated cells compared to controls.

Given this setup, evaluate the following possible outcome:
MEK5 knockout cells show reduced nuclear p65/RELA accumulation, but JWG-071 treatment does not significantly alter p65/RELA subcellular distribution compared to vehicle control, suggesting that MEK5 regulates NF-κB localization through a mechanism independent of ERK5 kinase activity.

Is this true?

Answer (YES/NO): NO